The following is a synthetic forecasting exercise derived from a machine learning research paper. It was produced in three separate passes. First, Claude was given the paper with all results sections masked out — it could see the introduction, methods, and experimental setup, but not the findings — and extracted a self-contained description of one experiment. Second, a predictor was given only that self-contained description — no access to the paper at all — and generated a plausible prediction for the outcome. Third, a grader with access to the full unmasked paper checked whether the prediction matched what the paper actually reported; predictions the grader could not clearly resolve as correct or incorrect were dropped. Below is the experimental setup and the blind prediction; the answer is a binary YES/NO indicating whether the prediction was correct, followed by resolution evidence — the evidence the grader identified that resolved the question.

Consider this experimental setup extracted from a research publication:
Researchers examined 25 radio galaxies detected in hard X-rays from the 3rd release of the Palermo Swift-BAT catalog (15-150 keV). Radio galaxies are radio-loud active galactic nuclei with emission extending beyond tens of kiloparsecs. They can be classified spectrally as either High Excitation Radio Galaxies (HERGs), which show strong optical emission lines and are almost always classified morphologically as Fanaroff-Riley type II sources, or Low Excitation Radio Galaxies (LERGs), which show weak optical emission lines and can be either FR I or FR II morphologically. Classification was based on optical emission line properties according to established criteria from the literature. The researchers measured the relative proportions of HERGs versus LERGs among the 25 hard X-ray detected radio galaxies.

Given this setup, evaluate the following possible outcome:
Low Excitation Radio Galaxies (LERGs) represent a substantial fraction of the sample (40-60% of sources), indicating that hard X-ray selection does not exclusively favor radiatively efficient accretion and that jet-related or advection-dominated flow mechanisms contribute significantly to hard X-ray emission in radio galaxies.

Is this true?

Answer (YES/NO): NO